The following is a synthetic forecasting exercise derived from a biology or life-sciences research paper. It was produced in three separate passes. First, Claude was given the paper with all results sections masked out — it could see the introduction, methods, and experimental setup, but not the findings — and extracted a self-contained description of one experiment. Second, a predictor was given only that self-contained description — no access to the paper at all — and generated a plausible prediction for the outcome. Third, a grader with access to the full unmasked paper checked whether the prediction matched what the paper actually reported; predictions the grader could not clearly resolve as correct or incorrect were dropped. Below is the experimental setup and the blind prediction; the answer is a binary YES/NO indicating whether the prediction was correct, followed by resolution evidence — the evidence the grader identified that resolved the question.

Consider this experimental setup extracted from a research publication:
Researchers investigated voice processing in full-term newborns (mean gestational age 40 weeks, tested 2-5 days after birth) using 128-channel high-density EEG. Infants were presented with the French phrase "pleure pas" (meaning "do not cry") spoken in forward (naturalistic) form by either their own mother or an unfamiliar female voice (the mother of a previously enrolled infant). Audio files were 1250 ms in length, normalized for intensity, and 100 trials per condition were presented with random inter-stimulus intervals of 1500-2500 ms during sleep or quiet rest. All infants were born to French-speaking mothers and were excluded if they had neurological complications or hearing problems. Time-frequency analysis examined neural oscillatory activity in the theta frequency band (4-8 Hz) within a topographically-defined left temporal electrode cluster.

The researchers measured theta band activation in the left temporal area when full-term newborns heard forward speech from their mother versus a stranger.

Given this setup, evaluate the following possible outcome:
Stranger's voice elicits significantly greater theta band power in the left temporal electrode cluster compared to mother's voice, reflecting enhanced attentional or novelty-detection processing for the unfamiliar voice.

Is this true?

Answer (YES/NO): NO